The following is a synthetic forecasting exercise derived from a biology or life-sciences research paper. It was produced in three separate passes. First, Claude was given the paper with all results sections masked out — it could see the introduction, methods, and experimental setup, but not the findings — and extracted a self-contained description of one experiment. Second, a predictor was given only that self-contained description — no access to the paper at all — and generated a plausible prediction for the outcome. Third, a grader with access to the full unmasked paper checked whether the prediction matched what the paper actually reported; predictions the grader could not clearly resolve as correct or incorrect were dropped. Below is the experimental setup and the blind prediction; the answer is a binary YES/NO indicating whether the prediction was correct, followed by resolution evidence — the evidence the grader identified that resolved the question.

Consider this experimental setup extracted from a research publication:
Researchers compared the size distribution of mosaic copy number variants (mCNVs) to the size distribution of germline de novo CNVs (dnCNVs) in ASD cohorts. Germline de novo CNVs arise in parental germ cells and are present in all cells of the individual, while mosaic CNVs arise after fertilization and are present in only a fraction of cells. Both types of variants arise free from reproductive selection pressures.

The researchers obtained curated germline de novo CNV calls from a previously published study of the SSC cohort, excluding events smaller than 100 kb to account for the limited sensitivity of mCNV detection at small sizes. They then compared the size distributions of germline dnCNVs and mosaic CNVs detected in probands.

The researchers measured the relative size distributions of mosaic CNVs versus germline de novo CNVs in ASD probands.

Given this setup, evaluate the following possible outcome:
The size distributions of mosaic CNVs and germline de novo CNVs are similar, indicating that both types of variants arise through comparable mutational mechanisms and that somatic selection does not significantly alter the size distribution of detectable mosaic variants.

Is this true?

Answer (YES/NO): NO